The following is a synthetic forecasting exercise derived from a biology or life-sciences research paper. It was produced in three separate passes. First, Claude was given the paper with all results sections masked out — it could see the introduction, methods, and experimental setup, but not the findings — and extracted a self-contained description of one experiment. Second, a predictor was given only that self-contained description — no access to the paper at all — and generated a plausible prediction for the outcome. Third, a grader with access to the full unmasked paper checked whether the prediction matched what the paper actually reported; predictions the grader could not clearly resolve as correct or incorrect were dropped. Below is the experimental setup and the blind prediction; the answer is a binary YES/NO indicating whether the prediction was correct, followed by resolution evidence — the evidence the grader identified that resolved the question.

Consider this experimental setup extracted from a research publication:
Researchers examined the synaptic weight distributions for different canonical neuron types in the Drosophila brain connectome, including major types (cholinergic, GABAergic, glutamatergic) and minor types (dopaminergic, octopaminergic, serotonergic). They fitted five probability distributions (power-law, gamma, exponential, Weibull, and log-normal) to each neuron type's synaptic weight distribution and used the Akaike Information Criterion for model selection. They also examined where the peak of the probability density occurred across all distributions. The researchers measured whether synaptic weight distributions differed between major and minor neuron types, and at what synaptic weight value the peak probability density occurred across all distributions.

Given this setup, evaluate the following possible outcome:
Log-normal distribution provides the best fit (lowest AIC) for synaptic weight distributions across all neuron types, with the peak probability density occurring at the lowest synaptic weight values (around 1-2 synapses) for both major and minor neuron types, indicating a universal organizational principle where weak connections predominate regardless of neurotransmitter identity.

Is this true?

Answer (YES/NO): NO